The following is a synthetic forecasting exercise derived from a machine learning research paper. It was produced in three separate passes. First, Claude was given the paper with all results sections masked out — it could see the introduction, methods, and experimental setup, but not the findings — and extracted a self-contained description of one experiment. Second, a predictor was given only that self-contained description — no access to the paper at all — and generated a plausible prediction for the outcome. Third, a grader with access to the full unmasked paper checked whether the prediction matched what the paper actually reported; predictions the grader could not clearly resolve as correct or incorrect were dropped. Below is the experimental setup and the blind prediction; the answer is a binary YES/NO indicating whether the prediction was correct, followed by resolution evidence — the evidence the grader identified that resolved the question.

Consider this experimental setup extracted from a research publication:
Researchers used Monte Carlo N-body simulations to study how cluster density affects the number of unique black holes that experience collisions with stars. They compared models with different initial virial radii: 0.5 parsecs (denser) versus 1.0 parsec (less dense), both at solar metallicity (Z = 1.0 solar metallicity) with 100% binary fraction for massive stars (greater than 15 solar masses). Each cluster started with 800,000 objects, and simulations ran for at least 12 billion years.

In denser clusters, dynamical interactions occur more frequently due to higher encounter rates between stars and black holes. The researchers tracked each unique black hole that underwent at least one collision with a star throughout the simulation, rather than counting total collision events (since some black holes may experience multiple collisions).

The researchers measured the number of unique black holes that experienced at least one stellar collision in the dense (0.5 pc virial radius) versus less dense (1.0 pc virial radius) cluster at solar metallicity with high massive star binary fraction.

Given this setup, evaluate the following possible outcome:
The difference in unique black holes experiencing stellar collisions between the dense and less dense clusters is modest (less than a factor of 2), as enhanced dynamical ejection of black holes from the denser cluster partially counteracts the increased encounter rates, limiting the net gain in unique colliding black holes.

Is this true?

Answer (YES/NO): NO